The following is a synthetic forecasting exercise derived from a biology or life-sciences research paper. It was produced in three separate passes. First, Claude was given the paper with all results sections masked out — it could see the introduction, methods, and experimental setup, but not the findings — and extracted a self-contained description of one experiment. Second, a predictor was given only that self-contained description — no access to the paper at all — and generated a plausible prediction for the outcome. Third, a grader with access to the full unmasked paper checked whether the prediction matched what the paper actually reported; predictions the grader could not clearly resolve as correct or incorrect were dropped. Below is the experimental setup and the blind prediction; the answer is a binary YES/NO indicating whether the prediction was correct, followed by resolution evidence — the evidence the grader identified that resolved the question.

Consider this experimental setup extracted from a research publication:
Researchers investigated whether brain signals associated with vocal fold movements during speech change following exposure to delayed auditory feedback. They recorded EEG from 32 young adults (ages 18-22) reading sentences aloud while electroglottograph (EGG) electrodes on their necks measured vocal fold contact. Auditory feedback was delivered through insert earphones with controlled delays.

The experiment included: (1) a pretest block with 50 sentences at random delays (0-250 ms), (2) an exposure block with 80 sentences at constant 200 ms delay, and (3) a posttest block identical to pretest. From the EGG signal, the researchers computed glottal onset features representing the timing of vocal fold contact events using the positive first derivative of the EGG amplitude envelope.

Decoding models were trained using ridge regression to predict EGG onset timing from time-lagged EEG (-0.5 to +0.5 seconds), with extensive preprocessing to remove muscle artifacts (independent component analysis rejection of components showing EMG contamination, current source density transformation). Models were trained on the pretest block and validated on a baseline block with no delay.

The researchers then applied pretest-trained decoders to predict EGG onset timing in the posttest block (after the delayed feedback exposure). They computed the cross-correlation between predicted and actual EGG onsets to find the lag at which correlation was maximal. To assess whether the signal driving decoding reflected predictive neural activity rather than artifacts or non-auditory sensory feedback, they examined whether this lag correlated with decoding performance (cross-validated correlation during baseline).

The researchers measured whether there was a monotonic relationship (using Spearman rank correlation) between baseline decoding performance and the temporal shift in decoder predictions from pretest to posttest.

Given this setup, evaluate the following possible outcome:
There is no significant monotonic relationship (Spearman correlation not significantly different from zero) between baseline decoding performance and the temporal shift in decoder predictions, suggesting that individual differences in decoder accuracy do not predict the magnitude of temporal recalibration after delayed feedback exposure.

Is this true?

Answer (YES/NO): NO